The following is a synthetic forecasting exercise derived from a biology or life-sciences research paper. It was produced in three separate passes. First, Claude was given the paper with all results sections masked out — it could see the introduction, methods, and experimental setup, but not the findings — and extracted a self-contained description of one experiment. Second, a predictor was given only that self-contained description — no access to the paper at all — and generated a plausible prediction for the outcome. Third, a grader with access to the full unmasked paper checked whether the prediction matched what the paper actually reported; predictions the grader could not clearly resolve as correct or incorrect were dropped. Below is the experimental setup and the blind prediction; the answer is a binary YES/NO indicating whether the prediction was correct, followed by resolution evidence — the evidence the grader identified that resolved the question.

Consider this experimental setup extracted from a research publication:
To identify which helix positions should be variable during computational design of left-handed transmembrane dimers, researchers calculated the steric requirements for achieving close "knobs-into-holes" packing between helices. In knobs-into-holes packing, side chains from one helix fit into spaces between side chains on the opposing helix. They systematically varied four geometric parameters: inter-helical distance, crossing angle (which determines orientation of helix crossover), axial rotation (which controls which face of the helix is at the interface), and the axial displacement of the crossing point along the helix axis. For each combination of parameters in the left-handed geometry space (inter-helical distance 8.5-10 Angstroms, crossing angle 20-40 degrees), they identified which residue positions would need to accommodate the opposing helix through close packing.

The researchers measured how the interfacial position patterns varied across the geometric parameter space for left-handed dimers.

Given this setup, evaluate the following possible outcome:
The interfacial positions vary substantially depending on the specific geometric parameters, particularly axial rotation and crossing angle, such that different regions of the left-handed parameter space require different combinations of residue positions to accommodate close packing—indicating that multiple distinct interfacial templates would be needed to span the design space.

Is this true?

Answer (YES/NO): NO